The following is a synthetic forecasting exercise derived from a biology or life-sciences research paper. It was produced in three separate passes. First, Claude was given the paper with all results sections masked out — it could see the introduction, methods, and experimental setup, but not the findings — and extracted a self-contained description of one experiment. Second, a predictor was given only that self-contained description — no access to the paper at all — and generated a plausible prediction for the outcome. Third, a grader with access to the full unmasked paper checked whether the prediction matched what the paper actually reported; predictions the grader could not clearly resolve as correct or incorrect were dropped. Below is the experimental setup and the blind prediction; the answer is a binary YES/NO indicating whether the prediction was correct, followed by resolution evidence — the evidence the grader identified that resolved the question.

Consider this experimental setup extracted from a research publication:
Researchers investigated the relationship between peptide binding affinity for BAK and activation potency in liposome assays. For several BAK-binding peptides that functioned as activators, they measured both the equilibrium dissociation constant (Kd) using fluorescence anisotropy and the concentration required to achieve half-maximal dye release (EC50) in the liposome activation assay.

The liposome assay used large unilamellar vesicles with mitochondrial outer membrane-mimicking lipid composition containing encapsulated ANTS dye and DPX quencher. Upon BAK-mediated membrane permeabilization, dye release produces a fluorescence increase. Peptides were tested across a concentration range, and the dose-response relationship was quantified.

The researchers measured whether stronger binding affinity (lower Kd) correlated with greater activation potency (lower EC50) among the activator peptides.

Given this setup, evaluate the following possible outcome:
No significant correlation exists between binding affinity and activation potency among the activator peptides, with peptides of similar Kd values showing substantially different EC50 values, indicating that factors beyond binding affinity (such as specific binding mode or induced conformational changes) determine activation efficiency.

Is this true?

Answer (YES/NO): YES